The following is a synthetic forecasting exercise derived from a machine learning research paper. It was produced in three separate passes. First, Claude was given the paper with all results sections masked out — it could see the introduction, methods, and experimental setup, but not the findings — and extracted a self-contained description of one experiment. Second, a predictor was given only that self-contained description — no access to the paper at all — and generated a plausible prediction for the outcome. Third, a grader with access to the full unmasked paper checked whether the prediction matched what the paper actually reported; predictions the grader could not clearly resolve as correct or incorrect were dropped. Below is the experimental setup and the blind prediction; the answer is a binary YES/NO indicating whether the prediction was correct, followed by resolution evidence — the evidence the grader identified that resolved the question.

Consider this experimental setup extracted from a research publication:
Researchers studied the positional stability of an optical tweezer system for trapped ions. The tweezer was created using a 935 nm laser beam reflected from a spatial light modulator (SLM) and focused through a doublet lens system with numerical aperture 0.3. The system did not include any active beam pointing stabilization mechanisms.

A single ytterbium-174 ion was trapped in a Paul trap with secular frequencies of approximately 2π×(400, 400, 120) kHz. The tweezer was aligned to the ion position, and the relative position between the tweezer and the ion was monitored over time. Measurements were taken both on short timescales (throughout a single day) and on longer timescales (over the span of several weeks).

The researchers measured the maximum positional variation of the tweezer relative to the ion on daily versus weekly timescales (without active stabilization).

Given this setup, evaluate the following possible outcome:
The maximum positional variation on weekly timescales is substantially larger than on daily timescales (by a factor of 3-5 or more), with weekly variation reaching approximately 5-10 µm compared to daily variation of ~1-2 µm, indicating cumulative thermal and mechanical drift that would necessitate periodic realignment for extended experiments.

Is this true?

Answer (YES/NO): NO